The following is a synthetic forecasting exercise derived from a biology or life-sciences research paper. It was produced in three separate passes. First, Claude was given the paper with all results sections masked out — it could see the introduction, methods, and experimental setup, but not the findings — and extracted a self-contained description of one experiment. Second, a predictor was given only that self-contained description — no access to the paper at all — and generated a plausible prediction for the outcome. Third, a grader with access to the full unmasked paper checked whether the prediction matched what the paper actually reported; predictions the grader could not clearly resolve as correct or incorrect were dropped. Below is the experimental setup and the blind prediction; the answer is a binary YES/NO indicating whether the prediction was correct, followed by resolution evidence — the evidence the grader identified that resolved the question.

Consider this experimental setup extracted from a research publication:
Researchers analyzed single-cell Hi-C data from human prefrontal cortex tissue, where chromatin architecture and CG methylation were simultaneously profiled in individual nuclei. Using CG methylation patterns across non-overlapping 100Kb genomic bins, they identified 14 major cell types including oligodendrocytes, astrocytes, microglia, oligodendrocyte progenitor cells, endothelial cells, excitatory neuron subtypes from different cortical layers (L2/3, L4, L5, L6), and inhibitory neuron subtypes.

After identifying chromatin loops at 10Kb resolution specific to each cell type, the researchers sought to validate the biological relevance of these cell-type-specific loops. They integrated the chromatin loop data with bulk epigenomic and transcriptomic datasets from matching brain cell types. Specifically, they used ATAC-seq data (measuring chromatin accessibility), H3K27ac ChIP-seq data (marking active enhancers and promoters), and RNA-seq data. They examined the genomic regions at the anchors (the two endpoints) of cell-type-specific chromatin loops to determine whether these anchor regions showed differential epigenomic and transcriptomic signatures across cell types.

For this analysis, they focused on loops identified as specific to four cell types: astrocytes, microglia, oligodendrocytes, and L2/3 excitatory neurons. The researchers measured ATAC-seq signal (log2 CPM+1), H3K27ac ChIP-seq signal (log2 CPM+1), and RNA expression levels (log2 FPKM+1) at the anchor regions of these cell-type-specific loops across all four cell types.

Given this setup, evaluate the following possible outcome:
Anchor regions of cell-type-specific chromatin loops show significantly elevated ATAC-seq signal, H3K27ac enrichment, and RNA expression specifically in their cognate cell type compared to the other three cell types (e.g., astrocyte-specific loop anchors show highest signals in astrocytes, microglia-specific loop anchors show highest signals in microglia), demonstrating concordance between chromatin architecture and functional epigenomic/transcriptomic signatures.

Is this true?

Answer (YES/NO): YES